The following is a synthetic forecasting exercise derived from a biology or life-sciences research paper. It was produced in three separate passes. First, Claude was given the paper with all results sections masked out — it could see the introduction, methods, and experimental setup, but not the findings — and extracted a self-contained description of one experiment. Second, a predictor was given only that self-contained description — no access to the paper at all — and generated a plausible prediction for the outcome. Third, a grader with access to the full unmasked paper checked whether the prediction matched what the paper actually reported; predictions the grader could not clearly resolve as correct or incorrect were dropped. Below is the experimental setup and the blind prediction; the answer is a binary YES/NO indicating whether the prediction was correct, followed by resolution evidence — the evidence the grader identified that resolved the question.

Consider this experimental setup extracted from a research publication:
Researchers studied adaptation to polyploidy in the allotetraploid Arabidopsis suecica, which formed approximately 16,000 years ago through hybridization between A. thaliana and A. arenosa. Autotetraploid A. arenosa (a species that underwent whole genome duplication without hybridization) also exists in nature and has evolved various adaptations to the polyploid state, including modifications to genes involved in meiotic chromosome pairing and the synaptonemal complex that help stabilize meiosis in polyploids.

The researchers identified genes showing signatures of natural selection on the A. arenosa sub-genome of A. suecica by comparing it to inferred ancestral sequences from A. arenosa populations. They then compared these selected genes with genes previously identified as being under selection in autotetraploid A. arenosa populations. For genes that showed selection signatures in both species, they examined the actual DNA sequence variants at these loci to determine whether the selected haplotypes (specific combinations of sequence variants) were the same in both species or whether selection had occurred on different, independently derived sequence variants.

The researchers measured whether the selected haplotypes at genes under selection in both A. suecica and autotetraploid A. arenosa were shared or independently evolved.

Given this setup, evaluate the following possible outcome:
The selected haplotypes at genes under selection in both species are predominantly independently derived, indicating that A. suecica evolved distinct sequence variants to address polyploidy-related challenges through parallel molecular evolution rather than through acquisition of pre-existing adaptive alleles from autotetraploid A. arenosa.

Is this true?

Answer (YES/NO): YES